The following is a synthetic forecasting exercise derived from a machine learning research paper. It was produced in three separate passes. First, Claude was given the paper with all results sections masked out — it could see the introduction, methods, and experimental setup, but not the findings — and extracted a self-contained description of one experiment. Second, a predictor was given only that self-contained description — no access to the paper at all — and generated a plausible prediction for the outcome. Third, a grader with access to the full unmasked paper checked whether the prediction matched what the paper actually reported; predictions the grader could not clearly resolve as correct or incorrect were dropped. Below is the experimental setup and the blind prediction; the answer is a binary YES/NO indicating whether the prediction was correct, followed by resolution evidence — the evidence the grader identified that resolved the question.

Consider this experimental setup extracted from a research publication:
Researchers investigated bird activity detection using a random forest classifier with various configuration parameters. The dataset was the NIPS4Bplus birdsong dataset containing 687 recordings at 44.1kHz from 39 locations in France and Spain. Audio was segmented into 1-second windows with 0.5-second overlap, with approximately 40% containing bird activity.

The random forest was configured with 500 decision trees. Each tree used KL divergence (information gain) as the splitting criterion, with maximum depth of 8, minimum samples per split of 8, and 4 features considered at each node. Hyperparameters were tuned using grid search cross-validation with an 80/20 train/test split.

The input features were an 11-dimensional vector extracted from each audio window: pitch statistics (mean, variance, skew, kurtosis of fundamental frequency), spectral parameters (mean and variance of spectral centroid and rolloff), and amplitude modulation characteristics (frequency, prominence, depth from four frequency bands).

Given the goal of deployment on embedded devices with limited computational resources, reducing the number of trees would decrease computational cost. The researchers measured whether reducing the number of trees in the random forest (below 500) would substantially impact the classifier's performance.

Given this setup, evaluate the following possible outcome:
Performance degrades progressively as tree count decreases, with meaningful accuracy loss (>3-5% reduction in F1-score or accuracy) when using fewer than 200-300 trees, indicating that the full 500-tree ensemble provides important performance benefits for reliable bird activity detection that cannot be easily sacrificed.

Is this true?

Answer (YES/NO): NO